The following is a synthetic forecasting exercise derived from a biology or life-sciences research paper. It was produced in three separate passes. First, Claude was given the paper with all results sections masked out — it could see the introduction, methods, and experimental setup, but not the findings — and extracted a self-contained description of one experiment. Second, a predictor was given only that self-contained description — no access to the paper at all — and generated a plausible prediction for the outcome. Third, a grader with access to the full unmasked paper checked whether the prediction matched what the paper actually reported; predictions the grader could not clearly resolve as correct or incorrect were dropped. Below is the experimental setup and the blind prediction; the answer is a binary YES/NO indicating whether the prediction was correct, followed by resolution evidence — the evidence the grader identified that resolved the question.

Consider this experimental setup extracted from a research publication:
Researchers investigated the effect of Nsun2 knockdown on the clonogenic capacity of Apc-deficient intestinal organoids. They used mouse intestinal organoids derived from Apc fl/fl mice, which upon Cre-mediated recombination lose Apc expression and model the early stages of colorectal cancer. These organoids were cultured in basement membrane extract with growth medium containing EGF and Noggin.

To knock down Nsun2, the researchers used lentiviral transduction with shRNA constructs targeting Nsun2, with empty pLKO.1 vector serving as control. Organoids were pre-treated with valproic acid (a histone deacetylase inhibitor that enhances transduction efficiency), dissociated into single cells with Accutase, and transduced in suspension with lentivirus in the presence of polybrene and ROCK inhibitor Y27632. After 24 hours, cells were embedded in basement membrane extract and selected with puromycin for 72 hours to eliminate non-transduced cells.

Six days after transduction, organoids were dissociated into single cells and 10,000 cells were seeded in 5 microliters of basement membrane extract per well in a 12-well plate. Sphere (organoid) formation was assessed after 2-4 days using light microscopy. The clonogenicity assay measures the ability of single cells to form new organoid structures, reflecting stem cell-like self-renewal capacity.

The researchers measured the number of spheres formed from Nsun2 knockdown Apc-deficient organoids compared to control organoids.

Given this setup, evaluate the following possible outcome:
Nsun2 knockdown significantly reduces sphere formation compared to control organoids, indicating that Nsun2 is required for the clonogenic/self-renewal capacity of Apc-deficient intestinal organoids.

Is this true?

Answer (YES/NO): YES